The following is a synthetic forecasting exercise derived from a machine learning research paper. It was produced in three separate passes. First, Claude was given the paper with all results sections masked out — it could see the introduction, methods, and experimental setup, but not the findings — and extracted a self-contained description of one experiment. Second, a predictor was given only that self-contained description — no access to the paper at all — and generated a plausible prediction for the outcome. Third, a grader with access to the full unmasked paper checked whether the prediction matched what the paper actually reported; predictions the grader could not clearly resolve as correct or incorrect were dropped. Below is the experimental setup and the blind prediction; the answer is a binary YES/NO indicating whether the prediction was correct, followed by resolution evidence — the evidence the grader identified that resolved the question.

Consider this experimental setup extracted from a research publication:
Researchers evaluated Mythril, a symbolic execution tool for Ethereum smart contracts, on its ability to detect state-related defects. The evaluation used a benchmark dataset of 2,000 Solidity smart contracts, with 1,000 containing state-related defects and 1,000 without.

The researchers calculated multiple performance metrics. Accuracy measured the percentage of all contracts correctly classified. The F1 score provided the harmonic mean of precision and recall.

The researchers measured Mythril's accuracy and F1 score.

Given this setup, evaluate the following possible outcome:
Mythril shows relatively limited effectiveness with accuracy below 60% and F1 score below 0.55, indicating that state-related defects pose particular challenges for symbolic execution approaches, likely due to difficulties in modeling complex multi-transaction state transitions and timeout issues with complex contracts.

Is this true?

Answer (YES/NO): YES